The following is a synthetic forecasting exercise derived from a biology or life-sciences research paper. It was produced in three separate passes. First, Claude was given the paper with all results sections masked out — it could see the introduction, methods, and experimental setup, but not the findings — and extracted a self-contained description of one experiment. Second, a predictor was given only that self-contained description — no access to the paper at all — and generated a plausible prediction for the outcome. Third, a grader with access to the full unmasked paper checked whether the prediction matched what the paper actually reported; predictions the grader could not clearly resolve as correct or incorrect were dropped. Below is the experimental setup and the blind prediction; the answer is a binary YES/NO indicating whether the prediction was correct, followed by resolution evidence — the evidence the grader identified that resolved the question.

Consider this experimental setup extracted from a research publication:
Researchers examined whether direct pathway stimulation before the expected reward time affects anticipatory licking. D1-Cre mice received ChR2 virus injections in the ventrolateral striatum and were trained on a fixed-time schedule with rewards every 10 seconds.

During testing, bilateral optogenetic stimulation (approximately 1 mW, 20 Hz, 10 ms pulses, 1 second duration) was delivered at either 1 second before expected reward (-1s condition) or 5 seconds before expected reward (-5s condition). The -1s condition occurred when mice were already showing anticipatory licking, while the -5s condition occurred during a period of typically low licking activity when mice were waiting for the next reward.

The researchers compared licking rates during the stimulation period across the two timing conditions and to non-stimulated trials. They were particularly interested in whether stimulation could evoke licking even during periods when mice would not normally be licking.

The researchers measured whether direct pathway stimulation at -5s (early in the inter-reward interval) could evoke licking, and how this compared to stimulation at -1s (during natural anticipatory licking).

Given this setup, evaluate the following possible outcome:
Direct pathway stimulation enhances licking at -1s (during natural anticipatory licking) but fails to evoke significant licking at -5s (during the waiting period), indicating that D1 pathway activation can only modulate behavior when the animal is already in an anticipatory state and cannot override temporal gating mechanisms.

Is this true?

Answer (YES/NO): NO